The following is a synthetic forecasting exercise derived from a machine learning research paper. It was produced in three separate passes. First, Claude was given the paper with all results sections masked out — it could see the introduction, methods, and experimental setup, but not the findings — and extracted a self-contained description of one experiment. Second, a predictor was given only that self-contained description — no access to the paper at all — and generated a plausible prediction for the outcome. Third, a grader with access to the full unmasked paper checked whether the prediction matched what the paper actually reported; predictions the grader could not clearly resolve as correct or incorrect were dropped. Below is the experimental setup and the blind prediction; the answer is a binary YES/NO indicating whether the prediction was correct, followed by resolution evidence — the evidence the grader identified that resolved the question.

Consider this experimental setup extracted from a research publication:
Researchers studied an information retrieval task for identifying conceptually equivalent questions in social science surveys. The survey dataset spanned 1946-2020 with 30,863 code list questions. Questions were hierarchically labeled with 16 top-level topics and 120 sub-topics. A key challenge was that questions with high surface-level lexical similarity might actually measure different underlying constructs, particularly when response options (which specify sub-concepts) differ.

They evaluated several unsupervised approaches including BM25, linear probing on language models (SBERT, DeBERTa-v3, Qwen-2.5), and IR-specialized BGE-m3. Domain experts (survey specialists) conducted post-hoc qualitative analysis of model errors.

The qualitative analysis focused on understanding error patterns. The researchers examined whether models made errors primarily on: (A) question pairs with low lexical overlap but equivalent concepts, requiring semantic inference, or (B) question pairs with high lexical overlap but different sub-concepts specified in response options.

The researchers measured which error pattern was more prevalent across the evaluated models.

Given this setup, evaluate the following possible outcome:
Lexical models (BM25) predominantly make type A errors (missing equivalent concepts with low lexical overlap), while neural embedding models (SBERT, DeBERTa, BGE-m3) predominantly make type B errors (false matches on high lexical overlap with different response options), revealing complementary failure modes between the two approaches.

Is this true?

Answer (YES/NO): NO